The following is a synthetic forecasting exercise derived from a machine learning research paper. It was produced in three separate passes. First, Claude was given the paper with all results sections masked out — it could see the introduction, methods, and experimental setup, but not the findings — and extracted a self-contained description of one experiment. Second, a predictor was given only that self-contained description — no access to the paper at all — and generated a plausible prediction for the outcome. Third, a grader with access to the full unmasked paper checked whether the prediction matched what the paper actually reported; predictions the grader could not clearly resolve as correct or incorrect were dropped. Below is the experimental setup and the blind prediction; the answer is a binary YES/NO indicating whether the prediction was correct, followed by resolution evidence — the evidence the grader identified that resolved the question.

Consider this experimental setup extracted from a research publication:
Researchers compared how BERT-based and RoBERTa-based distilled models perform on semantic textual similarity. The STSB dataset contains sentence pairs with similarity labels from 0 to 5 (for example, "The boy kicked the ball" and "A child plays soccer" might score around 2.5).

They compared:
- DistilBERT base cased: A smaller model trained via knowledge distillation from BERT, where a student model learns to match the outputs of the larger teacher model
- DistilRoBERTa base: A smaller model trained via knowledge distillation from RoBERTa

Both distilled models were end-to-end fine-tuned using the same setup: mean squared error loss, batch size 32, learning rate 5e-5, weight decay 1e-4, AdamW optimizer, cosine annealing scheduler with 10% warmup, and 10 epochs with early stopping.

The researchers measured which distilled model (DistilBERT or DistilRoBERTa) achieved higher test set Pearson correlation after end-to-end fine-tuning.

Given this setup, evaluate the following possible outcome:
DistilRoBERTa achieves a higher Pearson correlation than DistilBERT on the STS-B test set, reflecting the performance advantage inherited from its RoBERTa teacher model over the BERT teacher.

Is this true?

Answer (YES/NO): YES